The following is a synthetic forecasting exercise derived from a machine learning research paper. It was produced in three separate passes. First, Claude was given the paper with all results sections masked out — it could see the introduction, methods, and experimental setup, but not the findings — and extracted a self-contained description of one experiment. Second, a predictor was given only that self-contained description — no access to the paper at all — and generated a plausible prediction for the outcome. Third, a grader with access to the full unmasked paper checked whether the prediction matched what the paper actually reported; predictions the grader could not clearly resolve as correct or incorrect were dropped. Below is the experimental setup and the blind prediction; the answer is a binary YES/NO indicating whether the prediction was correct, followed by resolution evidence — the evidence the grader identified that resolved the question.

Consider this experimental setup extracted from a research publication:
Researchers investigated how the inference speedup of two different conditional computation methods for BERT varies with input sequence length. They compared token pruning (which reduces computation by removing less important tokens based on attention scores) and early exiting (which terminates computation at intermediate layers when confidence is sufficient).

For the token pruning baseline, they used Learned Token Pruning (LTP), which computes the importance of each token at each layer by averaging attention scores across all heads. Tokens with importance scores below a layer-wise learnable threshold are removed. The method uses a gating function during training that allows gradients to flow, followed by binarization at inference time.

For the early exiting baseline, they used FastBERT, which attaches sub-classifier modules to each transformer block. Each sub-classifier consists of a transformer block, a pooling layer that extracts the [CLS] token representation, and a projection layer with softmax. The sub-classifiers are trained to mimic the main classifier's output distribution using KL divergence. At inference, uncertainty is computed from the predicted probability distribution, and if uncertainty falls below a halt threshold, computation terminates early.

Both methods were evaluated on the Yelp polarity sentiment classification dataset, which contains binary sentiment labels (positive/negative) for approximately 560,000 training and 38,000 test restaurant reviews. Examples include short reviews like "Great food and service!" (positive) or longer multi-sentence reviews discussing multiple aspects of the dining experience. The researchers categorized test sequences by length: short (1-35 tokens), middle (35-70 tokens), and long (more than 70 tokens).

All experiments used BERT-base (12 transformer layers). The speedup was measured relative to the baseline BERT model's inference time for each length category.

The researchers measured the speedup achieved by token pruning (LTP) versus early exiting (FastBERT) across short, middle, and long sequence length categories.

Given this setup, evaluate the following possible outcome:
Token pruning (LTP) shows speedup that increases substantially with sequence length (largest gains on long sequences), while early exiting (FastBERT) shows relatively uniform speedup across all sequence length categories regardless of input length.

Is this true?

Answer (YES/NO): NO